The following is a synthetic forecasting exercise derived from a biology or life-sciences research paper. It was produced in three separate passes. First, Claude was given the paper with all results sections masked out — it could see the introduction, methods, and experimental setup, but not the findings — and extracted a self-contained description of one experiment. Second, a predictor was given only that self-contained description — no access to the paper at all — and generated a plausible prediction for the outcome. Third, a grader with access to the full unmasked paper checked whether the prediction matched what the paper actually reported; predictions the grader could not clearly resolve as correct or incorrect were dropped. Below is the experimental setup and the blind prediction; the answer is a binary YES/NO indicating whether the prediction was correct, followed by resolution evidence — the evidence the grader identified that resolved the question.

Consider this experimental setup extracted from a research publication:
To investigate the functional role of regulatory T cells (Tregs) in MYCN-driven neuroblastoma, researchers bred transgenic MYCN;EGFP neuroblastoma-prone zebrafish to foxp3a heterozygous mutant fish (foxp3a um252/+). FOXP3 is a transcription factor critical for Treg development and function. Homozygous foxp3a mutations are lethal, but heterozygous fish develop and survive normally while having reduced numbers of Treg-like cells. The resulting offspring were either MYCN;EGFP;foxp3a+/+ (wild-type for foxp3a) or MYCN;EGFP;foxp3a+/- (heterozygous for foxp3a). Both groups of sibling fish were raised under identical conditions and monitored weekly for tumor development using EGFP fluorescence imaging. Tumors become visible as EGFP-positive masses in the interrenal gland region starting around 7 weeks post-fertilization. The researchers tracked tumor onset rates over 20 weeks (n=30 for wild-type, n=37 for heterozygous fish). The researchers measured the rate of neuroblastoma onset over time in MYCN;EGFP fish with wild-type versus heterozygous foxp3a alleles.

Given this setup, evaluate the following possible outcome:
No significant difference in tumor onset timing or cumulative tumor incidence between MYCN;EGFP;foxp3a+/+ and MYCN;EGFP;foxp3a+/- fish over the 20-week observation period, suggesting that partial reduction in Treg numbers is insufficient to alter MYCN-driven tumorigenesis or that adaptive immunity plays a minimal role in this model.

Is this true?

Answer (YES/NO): NO